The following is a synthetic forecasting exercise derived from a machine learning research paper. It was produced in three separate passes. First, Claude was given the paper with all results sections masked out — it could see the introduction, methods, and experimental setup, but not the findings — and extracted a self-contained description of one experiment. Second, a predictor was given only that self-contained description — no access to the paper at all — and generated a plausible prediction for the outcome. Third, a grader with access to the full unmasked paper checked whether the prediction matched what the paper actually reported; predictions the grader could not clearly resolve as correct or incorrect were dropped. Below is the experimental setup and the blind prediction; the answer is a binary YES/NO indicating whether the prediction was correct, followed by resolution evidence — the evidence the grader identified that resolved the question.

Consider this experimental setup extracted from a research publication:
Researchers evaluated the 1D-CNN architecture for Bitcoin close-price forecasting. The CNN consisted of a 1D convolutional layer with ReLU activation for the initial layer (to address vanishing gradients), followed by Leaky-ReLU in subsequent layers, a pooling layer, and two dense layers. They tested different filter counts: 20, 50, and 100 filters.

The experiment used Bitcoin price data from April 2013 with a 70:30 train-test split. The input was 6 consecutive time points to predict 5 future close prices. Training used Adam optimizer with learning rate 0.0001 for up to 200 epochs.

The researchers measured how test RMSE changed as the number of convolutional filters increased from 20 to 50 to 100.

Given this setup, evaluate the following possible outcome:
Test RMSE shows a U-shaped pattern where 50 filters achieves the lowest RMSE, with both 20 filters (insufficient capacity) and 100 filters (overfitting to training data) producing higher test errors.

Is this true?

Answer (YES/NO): NO